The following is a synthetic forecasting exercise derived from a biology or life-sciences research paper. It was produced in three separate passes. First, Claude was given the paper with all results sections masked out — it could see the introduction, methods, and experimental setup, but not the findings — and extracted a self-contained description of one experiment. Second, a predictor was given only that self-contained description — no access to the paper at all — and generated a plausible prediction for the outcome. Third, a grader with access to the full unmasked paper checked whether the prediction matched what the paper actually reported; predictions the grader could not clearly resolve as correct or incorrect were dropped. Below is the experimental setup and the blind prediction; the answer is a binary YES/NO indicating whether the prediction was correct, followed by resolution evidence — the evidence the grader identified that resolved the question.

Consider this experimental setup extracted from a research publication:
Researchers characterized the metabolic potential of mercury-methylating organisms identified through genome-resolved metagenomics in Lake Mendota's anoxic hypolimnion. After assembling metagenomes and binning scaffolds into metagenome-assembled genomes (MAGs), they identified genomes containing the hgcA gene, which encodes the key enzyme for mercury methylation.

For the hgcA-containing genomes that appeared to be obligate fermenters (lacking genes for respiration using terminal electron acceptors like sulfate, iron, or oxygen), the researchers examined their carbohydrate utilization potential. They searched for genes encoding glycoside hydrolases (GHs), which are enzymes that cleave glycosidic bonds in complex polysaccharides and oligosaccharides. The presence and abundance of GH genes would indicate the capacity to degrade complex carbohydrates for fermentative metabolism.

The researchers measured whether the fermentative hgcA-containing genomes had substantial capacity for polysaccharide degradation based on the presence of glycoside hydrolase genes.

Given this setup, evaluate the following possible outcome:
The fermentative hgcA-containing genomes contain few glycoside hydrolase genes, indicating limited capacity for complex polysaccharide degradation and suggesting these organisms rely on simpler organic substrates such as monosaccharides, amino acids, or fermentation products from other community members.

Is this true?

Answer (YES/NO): NO